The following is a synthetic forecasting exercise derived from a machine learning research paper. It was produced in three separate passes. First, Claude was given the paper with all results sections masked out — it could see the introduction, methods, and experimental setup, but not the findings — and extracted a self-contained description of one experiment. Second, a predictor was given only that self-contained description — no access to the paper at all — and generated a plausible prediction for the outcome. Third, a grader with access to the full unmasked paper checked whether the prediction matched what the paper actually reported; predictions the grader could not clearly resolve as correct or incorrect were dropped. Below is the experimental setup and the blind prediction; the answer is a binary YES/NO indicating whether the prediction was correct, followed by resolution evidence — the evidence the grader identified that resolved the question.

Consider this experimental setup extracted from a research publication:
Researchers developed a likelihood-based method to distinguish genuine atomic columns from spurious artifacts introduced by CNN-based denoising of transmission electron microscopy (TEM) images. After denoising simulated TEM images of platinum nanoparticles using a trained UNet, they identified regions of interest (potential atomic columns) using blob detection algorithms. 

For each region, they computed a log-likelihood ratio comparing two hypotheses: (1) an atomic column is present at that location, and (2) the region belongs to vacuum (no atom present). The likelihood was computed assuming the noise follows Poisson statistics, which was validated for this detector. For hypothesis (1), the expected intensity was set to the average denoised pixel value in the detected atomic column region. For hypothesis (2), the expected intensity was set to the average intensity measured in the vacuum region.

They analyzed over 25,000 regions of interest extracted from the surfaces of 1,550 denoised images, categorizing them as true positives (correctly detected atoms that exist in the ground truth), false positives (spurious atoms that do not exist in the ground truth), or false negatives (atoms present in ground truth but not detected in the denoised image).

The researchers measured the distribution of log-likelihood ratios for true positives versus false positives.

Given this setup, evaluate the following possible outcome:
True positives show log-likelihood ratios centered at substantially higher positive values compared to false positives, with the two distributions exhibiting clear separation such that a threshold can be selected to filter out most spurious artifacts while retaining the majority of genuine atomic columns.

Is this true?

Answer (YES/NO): YES